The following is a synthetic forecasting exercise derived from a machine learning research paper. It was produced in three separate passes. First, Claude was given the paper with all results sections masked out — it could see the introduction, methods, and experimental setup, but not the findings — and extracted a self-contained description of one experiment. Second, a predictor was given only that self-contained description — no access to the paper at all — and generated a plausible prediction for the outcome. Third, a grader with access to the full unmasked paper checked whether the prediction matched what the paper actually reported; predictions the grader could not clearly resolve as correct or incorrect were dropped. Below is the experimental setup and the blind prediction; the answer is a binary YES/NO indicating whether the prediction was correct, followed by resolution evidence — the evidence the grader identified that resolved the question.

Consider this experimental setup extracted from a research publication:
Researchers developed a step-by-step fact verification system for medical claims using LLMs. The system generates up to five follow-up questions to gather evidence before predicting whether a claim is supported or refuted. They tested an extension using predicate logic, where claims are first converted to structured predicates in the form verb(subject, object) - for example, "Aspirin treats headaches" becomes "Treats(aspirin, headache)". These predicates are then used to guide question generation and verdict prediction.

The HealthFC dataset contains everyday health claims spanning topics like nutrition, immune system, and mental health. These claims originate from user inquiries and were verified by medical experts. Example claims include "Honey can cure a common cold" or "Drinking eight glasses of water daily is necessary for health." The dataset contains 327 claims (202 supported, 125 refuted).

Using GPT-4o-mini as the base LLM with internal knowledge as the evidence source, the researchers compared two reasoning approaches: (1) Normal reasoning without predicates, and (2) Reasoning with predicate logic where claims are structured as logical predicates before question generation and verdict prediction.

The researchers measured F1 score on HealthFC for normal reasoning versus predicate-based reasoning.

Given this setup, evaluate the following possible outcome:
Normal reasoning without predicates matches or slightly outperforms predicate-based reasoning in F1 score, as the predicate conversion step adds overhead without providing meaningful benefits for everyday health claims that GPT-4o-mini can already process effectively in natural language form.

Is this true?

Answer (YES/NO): NO